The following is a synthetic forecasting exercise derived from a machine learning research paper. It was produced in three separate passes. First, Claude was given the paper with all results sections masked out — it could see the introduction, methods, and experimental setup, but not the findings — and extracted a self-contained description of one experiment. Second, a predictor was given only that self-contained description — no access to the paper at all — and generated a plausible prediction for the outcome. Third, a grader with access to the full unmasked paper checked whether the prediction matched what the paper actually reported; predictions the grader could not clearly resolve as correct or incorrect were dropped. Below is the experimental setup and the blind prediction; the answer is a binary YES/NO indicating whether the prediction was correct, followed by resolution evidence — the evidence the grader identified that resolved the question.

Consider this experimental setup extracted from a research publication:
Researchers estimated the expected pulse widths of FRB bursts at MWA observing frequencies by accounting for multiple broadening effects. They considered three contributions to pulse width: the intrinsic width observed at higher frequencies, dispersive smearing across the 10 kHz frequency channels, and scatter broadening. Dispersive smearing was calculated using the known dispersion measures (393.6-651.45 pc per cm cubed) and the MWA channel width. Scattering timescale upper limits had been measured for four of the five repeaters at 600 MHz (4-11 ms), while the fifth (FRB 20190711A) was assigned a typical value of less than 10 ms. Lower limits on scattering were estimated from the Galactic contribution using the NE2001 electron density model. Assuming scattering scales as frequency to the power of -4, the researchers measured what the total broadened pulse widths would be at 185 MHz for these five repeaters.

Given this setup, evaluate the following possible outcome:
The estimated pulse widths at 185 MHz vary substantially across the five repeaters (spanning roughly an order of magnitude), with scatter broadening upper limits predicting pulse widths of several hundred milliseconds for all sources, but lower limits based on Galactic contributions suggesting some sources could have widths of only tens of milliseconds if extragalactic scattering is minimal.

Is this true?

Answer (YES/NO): NO